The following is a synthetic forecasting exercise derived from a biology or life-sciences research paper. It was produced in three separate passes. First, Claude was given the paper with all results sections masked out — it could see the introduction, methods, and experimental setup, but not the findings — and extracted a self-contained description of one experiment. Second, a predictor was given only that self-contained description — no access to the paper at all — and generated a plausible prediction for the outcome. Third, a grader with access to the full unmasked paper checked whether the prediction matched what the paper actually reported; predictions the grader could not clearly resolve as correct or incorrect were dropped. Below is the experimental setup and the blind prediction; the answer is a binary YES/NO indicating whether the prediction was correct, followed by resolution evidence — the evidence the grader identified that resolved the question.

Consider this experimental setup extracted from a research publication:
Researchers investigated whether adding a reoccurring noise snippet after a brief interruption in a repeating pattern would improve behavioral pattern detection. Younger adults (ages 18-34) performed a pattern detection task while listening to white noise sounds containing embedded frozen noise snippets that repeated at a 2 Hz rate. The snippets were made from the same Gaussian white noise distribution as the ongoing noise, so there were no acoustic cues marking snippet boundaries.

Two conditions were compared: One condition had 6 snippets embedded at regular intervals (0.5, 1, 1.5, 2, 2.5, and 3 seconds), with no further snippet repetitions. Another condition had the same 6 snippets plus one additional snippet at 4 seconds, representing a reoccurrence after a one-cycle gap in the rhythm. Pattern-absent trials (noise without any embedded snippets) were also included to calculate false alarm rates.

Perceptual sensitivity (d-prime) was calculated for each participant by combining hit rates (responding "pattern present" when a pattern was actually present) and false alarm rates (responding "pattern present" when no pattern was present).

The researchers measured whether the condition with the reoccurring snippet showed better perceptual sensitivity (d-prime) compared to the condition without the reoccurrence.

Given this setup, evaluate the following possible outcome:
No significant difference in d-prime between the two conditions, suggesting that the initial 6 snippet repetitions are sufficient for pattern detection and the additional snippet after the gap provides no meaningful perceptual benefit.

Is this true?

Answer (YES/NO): YES